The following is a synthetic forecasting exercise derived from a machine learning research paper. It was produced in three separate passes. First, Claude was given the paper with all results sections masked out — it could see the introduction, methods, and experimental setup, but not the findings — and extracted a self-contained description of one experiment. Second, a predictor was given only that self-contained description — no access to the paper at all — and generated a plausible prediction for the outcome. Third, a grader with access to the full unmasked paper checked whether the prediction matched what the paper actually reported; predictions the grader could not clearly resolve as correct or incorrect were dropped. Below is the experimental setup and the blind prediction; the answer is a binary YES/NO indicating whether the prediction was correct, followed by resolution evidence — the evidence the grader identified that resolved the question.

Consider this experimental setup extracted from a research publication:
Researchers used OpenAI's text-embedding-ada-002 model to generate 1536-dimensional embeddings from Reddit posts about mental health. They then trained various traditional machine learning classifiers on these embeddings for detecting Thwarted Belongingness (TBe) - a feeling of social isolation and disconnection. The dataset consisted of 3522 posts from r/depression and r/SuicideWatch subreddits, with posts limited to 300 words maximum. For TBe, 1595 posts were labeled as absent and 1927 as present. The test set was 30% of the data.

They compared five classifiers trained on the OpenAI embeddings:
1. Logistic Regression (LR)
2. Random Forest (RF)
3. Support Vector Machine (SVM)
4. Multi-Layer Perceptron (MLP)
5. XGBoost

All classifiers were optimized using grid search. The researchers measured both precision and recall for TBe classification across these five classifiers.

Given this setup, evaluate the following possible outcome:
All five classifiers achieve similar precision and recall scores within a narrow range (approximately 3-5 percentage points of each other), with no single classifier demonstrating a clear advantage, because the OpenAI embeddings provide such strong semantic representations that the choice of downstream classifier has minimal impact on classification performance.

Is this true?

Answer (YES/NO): NO